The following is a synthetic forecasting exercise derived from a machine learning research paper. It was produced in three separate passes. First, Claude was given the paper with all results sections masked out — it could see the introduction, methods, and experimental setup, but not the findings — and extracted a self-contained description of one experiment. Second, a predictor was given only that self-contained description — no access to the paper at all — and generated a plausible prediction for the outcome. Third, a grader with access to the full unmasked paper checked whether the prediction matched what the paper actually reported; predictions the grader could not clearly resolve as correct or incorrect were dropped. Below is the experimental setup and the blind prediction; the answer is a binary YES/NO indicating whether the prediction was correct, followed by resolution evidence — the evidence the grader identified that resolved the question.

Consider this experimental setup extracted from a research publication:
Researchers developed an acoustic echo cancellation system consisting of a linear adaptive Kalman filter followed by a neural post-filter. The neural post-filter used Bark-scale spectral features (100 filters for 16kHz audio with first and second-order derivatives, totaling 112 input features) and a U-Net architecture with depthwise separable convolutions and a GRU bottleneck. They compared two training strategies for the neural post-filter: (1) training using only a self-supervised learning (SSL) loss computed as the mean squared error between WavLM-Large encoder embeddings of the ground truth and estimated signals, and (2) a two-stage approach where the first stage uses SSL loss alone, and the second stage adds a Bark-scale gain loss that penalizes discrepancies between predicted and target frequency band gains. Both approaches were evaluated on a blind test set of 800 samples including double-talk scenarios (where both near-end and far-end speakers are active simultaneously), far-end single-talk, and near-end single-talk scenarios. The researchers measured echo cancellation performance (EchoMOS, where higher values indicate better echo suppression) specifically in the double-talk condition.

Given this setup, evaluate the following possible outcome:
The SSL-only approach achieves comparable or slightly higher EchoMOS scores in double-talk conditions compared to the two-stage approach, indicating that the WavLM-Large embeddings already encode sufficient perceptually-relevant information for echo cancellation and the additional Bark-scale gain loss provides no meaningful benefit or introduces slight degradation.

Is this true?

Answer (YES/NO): NO